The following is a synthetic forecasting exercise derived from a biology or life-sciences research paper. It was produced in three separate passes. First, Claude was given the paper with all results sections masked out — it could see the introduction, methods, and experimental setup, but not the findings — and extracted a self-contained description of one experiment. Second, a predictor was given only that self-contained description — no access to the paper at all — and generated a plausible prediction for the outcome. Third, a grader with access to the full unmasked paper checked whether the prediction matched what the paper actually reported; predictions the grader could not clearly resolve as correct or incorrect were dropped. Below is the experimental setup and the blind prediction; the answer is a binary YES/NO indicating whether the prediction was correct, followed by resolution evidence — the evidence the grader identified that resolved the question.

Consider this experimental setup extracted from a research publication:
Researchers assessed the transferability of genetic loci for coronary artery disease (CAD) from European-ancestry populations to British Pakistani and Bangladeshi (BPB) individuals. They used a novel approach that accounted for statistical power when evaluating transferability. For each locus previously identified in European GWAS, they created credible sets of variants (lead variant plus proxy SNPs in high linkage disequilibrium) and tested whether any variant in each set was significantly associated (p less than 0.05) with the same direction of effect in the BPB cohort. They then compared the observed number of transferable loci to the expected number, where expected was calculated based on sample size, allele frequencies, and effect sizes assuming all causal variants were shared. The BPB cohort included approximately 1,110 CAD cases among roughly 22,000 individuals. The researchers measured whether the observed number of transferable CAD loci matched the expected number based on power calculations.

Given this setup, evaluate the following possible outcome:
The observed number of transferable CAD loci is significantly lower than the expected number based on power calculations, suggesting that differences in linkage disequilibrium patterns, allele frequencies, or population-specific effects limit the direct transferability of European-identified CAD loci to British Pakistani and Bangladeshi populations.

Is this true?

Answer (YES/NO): NO